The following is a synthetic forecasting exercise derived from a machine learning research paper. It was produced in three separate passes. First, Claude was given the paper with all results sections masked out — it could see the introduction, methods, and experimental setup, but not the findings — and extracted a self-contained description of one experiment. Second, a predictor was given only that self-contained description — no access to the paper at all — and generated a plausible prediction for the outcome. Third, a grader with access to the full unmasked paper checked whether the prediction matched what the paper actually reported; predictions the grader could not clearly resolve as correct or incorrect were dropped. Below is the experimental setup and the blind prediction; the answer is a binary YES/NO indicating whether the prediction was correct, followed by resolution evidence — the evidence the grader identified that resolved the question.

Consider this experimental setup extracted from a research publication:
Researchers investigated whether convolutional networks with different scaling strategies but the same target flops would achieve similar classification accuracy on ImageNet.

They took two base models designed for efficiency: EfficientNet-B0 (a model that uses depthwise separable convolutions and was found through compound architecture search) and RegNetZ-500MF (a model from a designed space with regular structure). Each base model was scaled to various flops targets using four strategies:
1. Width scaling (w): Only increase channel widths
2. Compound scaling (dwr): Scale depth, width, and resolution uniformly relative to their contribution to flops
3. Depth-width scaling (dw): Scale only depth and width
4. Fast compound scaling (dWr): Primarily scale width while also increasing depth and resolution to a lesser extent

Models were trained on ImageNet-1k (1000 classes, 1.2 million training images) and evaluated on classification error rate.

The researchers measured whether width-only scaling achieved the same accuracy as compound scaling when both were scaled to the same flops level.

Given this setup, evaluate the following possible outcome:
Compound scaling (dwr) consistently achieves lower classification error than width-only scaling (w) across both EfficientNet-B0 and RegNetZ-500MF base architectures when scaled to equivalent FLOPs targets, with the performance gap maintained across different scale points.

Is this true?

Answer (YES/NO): YES